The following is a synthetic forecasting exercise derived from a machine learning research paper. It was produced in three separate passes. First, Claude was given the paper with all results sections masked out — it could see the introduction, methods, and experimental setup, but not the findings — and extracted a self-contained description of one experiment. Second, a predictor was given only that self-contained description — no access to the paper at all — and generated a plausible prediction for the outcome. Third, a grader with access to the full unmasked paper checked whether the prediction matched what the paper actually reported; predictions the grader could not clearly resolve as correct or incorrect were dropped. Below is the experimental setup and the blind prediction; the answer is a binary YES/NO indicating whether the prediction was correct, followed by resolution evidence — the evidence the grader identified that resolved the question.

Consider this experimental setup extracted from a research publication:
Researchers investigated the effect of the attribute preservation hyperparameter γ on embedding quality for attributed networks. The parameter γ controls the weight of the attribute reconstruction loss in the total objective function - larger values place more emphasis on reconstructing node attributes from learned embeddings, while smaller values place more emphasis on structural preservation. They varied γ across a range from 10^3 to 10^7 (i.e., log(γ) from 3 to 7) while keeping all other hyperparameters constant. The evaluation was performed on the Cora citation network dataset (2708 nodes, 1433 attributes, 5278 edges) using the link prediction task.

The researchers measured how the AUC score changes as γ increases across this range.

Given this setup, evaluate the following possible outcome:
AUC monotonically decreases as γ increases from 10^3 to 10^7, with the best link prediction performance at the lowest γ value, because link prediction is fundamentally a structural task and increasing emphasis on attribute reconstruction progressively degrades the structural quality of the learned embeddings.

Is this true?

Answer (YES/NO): NO